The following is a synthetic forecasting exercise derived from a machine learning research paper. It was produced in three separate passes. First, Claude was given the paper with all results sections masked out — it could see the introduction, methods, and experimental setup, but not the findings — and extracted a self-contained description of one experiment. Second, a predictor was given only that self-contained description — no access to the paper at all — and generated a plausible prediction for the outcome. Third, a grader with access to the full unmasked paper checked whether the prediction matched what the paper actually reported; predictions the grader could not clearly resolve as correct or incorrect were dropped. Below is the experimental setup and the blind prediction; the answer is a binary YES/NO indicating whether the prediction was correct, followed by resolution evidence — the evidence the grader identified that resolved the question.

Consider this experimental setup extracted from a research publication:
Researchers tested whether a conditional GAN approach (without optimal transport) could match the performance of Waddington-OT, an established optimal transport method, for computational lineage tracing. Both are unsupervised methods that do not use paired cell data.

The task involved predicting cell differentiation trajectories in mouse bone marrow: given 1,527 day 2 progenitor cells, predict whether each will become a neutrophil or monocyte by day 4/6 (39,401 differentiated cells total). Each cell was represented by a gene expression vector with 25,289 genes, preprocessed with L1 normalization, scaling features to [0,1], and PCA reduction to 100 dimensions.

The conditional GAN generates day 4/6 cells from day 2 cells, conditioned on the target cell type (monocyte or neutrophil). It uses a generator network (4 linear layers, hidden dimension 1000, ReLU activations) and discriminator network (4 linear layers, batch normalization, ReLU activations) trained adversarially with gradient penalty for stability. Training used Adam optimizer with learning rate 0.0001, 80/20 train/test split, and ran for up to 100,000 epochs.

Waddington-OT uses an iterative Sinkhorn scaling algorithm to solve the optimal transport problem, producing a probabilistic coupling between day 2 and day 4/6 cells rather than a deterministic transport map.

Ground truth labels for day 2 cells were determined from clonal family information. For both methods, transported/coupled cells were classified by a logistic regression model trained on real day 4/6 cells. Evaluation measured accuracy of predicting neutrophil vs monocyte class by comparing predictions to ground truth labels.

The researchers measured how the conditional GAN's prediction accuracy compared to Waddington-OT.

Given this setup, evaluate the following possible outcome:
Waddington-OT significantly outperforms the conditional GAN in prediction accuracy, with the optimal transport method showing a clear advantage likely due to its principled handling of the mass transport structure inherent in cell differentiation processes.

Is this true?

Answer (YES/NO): NO